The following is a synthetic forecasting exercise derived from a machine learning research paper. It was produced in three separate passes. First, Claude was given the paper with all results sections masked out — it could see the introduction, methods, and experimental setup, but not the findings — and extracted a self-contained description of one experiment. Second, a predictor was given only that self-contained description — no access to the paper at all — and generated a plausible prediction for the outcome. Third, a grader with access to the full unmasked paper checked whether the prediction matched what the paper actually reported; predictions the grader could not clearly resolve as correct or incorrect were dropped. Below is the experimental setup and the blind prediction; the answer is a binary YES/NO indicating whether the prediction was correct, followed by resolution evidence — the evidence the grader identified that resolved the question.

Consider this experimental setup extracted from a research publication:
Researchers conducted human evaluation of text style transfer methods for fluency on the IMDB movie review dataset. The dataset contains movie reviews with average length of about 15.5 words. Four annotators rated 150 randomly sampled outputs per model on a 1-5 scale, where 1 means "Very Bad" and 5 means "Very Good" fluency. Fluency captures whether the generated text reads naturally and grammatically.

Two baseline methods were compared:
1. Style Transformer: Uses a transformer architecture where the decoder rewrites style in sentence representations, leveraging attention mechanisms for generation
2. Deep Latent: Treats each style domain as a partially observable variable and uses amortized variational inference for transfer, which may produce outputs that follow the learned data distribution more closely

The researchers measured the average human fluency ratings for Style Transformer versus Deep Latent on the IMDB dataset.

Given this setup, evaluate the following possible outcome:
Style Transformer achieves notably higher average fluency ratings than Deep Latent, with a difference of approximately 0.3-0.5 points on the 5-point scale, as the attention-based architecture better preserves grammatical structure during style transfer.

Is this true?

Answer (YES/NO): NO